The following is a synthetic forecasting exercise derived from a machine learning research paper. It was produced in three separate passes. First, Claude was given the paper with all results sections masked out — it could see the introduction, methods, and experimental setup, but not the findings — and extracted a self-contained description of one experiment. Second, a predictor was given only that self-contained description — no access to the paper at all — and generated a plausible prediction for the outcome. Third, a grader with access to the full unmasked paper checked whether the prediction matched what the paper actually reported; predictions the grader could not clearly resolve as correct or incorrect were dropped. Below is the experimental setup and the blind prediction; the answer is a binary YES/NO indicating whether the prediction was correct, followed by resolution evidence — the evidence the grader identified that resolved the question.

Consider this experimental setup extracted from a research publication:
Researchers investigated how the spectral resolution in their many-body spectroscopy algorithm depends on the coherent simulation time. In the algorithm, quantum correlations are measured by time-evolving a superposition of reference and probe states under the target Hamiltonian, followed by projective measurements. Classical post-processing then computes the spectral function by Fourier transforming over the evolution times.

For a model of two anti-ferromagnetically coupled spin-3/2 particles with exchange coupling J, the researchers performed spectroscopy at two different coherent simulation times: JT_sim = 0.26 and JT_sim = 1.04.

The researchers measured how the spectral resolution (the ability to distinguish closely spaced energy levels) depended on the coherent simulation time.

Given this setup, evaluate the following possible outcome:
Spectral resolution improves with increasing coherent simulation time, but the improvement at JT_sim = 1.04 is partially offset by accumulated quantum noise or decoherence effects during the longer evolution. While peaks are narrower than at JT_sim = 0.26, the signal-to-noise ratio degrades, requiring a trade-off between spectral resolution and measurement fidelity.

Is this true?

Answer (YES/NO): NO